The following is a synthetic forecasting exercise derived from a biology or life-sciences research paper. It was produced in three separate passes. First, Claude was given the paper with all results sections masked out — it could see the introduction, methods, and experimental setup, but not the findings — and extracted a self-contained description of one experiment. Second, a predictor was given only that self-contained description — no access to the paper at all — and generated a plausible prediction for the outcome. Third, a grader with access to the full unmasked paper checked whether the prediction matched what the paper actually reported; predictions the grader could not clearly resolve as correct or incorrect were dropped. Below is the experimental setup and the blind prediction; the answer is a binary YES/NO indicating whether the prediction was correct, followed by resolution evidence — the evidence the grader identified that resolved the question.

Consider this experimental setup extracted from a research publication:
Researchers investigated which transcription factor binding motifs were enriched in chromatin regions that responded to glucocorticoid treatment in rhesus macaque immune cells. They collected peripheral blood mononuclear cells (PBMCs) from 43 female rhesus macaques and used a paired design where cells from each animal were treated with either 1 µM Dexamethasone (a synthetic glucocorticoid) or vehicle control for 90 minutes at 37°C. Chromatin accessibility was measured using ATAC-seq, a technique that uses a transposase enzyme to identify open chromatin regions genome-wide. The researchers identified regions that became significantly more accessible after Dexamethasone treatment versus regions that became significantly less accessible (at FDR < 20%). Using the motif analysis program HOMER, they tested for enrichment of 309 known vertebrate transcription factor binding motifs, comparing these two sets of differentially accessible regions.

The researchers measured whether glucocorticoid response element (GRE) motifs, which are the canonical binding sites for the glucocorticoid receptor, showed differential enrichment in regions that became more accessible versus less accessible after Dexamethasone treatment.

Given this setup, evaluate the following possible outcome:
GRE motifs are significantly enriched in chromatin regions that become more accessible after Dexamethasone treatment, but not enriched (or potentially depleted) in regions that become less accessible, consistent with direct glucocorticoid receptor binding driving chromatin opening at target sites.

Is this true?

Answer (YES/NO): YES